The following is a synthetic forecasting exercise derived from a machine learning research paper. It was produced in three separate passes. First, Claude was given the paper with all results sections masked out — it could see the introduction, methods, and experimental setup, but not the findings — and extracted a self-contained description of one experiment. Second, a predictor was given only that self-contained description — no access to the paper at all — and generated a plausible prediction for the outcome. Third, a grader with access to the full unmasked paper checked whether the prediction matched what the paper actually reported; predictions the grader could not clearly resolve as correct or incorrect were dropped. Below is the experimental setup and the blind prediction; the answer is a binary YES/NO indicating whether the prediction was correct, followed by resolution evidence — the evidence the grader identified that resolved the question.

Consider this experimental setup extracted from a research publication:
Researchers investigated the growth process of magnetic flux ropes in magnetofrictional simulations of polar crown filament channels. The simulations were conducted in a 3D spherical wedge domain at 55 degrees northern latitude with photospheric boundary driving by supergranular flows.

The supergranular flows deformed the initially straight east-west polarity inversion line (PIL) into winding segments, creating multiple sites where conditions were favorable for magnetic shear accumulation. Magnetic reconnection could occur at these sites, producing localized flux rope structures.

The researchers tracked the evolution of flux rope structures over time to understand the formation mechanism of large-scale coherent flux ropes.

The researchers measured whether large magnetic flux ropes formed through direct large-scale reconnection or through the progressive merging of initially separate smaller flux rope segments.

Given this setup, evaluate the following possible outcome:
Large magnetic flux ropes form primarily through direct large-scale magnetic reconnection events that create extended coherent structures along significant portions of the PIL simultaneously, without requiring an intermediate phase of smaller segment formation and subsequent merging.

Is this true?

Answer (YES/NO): NO